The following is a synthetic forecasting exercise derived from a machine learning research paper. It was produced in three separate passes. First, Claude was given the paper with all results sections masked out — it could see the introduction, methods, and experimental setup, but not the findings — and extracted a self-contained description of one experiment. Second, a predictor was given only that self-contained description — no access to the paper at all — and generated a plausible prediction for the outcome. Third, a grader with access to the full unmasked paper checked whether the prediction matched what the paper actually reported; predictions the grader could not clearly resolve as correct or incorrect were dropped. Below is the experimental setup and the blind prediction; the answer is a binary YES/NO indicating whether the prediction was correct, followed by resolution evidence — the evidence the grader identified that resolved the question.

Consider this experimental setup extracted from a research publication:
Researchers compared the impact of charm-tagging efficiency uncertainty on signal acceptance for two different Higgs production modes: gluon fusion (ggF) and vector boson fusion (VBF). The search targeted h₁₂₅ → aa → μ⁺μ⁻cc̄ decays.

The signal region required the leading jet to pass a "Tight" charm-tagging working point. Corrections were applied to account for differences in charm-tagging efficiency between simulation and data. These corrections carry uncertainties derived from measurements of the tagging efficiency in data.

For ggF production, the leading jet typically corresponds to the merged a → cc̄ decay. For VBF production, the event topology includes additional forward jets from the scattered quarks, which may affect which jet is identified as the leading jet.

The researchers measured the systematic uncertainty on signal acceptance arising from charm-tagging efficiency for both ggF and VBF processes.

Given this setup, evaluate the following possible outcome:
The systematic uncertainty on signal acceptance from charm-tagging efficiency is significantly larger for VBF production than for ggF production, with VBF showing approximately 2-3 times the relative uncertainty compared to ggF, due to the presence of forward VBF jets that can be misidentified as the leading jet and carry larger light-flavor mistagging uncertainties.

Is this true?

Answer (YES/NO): NO